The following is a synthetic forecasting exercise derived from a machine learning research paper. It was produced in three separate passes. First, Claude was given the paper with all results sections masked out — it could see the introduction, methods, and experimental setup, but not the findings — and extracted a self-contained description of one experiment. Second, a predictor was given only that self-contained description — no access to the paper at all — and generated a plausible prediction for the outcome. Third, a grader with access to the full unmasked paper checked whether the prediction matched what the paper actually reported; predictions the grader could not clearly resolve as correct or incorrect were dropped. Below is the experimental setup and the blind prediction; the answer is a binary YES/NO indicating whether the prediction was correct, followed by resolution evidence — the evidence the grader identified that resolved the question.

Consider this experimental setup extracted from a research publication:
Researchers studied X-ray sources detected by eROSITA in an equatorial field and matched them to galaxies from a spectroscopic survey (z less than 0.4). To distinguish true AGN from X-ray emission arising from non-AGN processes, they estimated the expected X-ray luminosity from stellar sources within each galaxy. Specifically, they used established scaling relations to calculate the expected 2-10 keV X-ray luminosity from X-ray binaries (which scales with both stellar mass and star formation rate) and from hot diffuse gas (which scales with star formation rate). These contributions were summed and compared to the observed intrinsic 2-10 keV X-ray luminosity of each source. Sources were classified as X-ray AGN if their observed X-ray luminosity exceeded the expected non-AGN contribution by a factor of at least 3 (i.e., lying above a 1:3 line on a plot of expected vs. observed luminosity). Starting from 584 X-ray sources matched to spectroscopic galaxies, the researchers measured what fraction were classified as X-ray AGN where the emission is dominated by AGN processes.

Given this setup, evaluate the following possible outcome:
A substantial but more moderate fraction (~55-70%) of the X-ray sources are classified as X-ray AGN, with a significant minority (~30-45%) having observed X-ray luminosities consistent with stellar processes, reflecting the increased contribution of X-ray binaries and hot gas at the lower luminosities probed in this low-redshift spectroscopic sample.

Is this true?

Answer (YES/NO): NO